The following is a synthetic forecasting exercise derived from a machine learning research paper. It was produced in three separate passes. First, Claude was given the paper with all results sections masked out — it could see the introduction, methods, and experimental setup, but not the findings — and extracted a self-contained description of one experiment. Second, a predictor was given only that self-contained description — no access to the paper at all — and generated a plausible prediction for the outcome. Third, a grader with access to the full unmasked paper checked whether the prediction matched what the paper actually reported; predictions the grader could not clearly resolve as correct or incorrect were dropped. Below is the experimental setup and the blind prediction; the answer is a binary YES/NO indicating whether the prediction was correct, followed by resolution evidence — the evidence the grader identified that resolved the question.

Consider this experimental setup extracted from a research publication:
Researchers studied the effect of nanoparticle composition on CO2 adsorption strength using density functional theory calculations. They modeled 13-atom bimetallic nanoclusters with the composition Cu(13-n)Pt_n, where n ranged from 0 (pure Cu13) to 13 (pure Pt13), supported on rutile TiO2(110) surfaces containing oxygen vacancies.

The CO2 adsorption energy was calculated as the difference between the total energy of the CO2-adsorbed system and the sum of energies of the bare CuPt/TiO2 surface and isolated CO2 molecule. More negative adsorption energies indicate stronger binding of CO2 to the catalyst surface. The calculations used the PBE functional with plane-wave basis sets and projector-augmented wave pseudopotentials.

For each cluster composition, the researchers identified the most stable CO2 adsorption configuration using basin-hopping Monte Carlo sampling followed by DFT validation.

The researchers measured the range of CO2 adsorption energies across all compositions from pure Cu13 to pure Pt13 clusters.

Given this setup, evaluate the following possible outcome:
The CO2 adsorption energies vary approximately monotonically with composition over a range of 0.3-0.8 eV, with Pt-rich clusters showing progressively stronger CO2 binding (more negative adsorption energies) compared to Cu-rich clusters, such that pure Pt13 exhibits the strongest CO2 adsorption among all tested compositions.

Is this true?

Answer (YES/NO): NO